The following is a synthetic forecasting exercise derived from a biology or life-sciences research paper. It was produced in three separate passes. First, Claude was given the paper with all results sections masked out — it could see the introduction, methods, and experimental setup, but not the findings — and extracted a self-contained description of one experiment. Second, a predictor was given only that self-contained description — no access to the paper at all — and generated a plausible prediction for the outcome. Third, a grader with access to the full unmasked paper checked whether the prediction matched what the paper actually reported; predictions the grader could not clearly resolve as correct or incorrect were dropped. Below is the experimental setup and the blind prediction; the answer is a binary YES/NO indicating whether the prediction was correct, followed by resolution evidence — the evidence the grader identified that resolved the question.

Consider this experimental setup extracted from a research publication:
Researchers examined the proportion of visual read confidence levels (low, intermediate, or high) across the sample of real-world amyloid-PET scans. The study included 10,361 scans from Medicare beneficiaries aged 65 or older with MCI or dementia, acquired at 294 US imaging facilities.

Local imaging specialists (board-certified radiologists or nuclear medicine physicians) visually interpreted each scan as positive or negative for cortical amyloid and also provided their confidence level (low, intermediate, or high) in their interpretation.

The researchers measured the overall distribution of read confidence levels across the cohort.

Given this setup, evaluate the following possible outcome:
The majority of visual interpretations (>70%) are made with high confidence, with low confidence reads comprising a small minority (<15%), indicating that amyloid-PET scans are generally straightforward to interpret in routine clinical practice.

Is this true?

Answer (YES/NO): YES